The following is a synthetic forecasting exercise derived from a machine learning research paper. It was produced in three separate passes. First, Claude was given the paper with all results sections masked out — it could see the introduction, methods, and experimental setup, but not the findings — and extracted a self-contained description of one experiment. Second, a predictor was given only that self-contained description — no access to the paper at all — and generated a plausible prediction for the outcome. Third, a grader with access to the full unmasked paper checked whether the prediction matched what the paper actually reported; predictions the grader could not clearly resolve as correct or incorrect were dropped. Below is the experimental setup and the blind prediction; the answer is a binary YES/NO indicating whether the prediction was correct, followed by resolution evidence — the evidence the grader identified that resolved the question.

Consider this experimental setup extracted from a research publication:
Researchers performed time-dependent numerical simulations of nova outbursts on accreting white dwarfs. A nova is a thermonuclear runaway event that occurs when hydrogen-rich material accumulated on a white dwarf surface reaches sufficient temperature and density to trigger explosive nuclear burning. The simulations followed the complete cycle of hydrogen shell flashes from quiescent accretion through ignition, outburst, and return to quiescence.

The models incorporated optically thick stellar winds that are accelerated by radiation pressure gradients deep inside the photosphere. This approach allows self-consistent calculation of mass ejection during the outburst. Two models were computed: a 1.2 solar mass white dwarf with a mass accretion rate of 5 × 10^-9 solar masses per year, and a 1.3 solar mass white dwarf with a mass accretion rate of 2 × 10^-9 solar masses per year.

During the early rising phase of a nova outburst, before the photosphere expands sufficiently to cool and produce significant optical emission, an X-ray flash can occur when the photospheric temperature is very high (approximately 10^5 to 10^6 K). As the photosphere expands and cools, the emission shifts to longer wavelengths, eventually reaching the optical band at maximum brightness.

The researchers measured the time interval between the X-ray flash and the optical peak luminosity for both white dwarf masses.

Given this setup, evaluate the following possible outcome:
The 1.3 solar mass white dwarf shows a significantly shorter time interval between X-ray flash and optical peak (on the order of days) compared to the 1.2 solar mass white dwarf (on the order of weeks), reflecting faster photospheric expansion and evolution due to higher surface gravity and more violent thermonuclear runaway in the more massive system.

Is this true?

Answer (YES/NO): NO